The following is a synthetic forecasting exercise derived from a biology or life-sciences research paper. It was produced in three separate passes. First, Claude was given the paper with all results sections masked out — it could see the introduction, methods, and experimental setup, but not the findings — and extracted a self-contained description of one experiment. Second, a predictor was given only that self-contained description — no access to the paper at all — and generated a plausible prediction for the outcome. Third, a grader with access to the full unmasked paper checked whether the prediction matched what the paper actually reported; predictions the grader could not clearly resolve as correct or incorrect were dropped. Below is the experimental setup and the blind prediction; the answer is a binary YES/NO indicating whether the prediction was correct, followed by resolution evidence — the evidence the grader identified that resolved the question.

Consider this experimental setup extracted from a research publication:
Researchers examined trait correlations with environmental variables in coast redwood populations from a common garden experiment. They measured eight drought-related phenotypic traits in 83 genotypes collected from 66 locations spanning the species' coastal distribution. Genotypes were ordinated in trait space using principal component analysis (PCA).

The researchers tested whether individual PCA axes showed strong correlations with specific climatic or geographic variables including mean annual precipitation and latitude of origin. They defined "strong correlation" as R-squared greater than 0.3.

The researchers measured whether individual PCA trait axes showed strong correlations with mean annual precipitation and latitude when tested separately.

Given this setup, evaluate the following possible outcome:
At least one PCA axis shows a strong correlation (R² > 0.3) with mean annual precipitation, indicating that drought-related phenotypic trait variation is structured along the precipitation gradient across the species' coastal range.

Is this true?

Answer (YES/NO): NO